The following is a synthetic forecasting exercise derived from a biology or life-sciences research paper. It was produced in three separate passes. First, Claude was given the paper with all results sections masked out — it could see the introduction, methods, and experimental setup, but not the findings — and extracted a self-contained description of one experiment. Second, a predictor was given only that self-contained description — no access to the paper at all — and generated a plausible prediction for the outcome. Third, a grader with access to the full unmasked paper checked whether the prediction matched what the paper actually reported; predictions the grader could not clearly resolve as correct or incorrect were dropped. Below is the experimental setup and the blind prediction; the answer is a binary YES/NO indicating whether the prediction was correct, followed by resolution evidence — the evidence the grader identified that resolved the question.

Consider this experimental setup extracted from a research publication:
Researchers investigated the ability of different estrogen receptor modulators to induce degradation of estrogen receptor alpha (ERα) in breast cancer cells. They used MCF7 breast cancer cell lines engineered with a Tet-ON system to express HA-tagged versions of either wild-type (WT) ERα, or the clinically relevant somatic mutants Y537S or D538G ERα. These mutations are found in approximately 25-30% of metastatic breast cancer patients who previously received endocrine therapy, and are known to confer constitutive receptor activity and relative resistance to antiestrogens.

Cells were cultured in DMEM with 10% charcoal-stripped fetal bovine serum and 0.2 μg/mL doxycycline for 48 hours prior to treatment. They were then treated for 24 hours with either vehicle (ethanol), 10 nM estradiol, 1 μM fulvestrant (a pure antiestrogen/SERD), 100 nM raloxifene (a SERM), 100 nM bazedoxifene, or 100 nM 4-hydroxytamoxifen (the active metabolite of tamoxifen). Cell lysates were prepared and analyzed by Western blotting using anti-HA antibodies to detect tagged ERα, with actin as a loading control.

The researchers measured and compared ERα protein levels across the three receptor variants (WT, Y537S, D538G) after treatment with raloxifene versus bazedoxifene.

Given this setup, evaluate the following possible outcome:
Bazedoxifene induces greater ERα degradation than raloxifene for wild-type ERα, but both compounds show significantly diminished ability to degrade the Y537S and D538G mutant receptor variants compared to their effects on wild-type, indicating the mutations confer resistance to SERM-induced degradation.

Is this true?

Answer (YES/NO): NO